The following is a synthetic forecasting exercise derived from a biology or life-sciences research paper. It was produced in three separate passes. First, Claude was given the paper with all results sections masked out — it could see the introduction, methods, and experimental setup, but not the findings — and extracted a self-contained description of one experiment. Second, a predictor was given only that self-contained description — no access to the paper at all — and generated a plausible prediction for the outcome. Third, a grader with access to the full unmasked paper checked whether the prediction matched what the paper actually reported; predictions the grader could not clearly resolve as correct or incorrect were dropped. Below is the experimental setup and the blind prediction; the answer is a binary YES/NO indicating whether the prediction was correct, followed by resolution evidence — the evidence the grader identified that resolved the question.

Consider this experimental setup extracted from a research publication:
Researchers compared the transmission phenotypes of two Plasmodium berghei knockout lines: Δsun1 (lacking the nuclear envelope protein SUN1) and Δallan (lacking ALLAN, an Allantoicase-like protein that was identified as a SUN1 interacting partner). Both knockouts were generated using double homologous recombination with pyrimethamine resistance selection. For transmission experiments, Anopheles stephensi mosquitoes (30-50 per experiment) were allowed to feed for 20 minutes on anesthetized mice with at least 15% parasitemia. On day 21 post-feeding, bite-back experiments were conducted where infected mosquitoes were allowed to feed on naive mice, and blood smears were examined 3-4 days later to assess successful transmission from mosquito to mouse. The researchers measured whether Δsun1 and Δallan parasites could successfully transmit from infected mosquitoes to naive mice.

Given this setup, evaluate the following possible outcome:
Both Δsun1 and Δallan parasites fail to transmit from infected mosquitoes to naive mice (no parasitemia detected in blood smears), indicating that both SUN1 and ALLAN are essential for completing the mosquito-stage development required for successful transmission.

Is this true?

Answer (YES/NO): NO